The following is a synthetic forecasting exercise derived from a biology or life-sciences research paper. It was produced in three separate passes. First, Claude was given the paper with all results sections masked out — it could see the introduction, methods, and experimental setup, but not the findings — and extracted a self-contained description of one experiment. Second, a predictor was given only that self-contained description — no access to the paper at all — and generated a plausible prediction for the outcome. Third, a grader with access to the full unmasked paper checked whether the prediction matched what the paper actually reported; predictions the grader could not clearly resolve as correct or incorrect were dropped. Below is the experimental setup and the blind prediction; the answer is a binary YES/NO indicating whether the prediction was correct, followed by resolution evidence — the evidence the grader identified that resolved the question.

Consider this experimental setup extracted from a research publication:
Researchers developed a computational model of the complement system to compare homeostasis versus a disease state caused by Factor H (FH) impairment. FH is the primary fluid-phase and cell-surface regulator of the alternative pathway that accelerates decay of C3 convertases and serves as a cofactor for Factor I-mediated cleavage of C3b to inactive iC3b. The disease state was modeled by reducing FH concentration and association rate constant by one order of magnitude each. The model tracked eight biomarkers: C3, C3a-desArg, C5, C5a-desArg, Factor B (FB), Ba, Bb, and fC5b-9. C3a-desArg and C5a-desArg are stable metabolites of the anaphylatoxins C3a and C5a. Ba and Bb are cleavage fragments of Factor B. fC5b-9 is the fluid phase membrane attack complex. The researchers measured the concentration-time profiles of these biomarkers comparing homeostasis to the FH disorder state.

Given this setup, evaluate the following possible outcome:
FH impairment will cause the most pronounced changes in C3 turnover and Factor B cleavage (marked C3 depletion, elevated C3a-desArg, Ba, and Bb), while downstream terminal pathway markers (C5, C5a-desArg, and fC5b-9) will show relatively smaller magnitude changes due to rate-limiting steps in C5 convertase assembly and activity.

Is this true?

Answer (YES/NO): NO